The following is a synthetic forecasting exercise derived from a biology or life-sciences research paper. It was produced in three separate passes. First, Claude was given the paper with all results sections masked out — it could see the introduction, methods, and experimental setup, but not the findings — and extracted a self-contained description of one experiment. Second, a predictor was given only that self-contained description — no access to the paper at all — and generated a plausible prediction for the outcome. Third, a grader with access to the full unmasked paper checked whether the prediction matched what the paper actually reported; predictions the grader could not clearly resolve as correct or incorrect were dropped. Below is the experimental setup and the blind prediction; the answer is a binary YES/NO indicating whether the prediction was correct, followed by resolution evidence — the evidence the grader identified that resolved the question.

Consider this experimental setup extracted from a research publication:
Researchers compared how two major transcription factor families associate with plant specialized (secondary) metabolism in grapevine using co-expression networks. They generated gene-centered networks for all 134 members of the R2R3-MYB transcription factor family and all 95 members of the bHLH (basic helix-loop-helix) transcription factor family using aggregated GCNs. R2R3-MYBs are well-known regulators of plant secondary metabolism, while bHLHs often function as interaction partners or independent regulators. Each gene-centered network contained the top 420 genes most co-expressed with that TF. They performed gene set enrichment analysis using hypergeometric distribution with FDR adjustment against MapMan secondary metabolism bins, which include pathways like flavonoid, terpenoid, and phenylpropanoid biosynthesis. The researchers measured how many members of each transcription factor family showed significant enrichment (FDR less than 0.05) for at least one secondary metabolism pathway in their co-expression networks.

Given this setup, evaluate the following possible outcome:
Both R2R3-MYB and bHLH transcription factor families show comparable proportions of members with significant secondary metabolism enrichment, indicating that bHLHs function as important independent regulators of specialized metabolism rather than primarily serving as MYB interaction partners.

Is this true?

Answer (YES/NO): NO